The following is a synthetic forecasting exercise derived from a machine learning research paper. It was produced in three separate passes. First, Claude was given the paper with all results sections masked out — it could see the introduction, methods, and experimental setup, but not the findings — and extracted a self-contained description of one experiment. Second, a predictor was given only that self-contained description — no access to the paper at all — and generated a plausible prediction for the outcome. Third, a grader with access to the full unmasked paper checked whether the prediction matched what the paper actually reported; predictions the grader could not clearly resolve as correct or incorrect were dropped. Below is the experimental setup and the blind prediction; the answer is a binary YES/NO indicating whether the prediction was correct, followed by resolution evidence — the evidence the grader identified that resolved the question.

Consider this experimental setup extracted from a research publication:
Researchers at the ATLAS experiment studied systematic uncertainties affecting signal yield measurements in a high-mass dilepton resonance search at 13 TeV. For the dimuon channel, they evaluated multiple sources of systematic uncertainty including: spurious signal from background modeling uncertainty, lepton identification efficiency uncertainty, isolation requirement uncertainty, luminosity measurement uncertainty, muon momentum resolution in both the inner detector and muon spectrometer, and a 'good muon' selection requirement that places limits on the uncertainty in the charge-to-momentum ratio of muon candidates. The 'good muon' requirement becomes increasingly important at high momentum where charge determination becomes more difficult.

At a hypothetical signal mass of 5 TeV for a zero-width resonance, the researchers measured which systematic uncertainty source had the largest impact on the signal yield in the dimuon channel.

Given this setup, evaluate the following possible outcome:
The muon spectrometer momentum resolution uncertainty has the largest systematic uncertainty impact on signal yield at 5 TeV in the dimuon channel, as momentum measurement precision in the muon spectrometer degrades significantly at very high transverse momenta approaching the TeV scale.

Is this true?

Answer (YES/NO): NO